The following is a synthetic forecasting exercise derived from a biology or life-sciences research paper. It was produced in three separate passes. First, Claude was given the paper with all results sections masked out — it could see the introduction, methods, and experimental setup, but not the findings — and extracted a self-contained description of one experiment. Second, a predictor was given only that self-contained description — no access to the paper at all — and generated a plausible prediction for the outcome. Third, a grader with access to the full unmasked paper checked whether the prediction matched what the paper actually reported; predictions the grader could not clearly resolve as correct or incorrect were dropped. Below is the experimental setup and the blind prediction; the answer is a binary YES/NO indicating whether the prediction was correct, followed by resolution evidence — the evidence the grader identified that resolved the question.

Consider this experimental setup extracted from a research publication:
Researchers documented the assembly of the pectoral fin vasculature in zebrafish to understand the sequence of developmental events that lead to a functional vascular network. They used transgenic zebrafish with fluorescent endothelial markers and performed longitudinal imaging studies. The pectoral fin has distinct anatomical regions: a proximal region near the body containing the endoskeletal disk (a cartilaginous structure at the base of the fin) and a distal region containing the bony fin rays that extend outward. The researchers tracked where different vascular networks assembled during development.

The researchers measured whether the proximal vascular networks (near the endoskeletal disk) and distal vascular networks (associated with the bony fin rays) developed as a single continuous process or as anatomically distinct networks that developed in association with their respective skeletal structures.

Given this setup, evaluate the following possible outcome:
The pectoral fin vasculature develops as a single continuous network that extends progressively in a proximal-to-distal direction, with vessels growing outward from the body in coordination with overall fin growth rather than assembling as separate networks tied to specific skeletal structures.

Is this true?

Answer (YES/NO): NO